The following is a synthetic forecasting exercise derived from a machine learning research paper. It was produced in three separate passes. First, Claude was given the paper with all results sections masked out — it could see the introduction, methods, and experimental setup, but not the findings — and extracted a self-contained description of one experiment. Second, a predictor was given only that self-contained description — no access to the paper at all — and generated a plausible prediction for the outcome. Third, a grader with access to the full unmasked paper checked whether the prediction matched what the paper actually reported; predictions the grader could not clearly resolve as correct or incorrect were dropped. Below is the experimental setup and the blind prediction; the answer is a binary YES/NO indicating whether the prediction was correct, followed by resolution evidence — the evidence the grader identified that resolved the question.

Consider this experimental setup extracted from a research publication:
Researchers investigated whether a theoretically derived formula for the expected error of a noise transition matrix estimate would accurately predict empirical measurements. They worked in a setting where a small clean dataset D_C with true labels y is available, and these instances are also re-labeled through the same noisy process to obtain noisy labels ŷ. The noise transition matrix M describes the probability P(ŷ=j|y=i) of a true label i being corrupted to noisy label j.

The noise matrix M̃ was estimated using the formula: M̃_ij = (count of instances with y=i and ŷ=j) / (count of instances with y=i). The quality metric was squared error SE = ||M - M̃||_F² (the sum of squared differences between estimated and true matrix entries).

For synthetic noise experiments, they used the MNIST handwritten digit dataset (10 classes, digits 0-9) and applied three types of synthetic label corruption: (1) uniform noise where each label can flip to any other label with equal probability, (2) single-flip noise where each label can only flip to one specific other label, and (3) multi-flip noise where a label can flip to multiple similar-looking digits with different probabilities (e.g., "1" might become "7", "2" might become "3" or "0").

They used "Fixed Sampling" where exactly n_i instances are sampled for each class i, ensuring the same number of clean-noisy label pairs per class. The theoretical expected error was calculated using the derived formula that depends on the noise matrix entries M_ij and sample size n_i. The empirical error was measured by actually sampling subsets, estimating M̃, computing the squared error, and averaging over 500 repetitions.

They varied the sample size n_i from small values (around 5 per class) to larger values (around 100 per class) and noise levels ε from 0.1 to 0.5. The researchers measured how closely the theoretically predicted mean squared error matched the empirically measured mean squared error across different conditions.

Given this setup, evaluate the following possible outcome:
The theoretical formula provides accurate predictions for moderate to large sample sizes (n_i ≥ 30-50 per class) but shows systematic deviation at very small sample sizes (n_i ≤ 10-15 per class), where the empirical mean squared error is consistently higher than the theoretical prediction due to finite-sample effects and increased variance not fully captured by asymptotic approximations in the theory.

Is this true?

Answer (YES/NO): NO